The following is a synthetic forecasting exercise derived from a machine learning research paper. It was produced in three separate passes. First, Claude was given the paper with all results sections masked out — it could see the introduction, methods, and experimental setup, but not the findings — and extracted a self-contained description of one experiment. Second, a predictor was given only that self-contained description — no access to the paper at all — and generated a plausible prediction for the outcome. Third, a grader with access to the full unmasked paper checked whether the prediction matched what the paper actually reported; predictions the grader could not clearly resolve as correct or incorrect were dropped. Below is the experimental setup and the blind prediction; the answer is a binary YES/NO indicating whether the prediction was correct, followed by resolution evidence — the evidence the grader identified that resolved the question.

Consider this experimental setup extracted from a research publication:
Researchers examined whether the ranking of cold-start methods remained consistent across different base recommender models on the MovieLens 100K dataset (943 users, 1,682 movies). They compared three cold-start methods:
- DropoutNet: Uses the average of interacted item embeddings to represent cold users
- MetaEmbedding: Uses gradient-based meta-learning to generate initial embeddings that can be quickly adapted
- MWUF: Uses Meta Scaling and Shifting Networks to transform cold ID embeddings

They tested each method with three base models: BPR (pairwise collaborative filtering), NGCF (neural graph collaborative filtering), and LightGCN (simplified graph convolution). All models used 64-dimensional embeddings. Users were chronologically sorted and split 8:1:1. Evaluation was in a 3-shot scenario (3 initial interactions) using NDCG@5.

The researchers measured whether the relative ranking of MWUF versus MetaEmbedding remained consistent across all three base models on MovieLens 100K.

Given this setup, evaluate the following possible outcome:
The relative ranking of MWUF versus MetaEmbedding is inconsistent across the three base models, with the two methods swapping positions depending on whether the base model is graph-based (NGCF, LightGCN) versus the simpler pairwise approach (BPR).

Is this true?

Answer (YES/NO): YES